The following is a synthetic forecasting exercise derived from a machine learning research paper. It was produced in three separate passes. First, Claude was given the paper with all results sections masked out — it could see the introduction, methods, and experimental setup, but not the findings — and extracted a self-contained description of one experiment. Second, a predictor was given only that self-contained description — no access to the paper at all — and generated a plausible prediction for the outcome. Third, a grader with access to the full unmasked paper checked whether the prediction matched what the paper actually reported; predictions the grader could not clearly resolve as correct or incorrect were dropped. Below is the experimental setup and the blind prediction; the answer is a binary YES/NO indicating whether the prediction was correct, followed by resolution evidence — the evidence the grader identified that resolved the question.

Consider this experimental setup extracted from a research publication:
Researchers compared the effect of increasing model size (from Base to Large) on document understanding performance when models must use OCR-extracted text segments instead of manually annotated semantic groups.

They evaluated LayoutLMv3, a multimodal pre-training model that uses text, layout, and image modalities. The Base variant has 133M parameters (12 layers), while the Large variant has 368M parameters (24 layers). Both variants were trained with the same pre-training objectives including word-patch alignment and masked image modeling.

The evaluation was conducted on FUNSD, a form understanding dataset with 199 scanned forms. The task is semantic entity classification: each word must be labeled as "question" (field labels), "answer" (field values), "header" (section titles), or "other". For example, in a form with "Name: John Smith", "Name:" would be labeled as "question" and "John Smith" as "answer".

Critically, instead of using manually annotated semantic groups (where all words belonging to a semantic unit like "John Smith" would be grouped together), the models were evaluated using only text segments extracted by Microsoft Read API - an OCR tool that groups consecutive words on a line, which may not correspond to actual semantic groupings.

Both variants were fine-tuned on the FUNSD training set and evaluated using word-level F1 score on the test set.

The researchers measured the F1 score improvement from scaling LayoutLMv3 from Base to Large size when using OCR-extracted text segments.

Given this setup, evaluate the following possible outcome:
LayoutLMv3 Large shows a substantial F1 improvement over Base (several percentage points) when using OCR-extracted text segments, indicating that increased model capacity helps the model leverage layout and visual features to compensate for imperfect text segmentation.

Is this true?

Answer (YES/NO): NO